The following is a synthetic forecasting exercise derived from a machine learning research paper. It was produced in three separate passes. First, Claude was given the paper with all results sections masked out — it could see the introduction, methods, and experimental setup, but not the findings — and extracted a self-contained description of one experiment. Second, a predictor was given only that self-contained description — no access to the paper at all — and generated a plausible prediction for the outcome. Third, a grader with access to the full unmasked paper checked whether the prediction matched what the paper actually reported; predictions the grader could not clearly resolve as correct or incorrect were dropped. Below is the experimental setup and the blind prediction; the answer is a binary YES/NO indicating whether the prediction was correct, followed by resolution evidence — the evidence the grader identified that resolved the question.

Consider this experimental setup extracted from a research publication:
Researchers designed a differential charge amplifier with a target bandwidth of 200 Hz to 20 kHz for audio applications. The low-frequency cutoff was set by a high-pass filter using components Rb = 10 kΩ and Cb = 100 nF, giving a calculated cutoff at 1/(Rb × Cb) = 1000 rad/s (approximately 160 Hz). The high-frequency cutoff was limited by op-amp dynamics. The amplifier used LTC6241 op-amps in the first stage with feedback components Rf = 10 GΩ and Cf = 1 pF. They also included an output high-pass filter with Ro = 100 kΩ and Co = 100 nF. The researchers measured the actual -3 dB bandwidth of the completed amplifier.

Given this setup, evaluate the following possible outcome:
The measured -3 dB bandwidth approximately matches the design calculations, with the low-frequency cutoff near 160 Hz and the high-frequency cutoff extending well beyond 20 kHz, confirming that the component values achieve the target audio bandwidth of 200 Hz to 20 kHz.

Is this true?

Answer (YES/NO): YES